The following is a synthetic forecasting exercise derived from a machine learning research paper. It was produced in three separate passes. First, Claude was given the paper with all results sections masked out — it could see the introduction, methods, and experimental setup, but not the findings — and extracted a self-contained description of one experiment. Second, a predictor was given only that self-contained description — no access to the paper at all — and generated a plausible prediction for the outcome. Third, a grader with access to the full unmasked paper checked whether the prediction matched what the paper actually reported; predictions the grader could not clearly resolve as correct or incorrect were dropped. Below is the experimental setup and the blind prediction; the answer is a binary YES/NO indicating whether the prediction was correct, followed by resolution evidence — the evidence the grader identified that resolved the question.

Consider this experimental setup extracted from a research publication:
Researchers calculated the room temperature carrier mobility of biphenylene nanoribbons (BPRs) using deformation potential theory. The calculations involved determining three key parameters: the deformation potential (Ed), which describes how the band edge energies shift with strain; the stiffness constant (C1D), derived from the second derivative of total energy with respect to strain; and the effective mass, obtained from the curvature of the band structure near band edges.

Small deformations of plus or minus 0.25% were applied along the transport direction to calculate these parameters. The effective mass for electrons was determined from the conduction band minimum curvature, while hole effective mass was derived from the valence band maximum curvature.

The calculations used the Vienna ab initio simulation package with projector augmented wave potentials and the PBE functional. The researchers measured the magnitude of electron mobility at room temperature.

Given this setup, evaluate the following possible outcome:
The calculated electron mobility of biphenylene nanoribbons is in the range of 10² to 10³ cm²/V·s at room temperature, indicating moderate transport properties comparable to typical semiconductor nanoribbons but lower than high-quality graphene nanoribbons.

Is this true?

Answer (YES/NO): NO